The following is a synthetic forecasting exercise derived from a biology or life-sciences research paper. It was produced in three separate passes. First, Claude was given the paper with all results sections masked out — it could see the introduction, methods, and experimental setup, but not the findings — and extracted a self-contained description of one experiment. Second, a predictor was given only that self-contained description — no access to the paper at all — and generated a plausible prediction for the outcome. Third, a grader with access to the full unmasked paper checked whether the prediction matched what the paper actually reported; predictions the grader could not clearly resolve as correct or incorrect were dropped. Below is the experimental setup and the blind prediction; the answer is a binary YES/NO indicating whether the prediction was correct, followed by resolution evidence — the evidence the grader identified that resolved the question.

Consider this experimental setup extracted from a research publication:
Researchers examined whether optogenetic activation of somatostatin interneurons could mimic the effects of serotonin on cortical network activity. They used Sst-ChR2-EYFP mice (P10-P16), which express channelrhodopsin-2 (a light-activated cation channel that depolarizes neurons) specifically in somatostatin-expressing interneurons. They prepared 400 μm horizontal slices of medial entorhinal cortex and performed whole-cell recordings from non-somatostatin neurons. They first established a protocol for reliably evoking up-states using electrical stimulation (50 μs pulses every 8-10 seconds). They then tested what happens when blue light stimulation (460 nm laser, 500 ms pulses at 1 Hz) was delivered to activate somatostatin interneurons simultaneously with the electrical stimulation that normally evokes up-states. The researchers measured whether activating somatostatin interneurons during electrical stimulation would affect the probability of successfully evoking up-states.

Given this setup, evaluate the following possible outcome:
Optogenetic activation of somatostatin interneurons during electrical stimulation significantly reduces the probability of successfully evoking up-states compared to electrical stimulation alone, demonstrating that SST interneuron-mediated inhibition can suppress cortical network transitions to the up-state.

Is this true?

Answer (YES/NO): YES